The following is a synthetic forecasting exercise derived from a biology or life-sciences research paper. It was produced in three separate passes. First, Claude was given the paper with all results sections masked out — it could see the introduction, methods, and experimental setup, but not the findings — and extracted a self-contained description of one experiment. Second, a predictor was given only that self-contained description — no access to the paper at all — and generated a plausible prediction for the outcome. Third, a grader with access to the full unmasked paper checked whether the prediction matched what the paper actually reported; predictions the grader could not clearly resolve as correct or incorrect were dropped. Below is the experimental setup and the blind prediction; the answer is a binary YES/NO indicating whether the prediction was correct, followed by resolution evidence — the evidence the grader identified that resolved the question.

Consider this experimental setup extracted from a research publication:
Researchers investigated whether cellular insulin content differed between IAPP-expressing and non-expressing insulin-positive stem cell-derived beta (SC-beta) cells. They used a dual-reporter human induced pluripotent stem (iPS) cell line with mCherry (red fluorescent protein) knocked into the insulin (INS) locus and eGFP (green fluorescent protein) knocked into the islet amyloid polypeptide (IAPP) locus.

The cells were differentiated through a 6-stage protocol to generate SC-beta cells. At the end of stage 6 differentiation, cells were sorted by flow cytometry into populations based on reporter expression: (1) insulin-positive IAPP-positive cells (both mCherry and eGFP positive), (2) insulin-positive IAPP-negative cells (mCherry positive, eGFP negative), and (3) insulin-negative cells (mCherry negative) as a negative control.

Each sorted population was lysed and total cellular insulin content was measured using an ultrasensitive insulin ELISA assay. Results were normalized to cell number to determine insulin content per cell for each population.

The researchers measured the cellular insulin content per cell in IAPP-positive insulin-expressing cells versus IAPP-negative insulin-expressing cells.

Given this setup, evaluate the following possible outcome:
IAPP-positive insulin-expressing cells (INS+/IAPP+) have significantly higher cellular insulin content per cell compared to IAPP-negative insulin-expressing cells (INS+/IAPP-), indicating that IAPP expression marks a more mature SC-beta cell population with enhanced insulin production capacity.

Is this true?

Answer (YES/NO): YES